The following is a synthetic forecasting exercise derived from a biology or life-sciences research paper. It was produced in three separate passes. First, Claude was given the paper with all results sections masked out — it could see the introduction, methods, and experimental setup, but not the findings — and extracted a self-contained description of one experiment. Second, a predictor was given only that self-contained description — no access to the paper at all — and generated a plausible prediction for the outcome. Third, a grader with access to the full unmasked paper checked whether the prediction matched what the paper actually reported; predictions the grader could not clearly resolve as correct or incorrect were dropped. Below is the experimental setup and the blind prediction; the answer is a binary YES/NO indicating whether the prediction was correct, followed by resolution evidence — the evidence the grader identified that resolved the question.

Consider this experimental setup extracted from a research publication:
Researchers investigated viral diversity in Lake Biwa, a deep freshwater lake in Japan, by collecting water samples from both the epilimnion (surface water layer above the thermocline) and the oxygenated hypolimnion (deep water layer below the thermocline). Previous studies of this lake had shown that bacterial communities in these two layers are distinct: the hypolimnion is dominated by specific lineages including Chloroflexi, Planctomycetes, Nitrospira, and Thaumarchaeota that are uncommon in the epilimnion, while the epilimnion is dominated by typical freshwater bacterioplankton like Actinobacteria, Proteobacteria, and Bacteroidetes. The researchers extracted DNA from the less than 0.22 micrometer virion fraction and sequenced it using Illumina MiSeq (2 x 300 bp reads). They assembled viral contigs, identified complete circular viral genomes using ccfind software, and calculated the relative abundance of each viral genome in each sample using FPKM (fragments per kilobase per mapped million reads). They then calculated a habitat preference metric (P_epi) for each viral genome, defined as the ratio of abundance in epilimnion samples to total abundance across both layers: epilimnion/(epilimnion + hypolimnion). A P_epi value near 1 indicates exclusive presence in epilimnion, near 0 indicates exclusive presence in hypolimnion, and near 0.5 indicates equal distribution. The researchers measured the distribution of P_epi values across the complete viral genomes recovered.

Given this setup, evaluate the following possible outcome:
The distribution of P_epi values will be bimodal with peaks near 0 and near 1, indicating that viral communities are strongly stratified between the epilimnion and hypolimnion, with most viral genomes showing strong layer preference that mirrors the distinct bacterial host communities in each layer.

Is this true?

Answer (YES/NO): YES